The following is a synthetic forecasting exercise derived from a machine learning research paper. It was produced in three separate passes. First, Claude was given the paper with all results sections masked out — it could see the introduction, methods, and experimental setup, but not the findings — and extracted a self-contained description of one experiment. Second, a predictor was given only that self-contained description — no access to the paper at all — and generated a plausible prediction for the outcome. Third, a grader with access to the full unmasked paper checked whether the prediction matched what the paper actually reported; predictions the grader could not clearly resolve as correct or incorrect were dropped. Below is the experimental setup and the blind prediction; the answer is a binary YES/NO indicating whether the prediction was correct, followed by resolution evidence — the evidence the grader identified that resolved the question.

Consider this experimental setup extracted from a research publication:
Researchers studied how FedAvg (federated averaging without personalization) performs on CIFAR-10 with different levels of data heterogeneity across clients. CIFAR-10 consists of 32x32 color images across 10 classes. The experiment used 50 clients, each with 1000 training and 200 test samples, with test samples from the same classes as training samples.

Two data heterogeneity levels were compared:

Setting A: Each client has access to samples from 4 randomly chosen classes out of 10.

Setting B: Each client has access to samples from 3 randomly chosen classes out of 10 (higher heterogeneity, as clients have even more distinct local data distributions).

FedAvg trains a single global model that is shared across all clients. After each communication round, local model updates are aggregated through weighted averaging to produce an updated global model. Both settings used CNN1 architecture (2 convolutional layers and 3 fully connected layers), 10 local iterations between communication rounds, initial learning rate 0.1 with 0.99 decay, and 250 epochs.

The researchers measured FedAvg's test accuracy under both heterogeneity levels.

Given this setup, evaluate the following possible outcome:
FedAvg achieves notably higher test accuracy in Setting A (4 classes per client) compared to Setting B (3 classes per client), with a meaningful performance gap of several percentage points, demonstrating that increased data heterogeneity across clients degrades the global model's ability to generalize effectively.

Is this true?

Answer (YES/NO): NO